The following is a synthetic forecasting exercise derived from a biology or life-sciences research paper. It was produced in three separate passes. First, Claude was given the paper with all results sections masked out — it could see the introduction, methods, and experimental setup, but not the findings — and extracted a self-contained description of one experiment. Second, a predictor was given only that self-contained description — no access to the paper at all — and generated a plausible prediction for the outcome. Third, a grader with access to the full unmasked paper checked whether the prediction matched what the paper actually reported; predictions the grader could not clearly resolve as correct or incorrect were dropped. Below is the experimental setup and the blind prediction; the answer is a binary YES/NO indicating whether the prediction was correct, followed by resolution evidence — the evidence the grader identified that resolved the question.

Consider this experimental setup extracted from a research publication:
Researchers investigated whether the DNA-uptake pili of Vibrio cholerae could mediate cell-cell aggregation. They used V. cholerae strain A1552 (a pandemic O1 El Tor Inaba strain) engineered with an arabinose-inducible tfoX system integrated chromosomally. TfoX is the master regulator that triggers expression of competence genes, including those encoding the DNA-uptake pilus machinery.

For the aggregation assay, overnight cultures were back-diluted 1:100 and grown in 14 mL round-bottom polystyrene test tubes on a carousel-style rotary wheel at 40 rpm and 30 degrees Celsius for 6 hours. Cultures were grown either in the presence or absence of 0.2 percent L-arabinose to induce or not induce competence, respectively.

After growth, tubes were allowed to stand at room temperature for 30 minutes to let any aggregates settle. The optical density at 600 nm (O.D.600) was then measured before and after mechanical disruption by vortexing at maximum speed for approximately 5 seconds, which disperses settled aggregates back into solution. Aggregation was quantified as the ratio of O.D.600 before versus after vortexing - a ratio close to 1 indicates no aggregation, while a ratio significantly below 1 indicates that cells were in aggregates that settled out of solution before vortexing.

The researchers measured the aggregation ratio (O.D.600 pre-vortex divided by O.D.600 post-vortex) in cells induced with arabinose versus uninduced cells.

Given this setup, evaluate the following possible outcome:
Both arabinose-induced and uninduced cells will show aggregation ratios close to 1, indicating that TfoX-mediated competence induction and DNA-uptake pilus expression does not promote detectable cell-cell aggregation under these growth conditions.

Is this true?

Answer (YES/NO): YES